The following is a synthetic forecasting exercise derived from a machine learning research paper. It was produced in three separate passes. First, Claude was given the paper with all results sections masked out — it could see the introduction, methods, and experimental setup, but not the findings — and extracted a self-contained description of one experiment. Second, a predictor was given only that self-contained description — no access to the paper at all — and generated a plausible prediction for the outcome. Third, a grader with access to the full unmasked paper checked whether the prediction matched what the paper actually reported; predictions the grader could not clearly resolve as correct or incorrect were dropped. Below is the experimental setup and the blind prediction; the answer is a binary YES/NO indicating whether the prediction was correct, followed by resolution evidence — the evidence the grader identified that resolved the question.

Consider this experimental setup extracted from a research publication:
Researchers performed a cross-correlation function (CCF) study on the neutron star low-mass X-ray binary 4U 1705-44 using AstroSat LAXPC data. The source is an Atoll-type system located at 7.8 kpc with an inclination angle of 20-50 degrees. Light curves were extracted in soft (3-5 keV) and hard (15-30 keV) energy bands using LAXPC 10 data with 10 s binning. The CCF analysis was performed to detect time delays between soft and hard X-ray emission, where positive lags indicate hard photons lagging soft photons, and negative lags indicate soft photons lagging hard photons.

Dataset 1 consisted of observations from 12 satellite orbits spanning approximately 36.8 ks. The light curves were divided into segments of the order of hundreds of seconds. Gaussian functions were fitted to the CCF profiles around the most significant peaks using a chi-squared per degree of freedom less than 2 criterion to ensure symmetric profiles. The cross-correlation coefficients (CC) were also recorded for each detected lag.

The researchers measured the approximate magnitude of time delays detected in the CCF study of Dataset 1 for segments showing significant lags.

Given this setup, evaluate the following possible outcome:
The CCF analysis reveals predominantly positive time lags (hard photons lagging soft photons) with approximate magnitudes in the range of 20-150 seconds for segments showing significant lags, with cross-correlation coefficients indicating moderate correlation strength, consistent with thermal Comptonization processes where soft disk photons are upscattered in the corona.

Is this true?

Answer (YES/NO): NO